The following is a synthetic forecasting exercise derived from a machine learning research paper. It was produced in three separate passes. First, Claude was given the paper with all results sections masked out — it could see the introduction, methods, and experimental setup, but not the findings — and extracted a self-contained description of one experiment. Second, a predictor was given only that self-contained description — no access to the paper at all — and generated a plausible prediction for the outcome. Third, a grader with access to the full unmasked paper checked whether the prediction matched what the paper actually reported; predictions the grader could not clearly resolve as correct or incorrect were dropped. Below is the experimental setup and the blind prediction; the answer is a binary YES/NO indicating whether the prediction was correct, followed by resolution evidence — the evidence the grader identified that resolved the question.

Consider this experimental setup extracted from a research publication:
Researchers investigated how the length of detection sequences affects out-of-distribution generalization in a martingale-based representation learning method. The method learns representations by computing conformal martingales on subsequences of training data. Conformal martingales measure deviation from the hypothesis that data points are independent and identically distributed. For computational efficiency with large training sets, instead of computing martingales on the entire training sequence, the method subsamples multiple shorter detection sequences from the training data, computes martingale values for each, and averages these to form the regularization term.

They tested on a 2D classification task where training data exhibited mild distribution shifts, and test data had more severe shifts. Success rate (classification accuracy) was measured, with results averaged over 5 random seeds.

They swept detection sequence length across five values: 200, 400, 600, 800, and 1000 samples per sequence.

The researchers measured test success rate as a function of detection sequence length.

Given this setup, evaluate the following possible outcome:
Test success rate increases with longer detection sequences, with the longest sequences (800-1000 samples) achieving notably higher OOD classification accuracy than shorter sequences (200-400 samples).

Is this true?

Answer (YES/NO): NO